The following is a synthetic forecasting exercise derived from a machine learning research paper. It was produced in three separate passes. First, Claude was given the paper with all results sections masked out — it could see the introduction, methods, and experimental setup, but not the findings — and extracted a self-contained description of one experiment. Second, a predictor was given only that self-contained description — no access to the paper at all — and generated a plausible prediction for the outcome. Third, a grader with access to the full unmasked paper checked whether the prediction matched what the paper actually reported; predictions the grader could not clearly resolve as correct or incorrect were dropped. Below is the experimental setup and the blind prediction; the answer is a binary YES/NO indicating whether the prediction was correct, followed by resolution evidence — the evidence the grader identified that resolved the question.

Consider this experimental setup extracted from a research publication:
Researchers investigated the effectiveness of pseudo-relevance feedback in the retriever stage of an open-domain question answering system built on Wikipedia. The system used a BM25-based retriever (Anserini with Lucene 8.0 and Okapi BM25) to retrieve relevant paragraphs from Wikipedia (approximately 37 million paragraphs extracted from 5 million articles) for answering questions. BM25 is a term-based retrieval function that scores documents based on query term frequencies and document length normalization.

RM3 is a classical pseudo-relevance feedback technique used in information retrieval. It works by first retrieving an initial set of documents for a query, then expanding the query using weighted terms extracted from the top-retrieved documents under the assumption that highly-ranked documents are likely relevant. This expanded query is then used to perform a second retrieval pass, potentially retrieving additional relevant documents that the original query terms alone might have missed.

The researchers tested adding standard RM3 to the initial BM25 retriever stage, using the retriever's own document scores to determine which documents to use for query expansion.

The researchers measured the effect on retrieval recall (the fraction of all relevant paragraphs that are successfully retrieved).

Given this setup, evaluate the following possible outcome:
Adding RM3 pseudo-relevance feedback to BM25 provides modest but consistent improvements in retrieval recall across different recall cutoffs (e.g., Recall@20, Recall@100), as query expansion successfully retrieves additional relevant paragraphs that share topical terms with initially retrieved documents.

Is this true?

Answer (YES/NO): NO